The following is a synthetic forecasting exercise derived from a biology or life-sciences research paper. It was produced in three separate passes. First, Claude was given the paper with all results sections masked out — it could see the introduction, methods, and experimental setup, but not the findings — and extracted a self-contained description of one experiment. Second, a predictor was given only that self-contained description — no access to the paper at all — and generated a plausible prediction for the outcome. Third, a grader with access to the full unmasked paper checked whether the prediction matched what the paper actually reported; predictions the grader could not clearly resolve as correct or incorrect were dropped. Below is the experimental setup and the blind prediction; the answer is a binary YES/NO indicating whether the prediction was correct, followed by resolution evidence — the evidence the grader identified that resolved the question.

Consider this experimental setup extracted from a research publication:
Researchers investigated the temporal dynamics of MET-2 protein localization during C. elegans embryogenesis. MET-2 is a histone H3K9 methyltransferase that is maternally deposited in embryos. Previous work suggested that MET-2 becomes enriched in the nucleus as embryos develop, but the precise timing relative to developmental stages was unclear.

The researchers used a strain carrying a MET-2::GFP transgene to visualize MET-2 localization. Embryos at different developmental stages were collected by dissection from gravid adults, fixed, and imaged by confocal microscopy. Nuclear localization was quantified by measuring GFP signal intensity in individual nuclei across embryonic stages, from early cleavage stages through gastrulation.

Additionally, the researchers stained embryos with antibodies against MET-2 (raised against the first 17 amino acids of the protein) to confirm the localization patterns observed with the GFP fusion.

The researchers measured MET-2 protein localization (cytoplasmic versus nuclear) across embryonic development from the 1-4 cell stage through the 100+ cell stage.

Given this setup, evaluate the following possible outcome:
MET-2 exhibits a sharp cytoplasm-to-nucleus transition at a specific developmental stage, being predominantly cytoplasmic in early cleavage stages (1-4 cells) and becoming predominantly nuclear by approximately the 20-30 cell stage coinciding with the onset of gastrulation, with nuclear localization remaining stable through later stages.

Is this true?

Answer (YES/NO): NO